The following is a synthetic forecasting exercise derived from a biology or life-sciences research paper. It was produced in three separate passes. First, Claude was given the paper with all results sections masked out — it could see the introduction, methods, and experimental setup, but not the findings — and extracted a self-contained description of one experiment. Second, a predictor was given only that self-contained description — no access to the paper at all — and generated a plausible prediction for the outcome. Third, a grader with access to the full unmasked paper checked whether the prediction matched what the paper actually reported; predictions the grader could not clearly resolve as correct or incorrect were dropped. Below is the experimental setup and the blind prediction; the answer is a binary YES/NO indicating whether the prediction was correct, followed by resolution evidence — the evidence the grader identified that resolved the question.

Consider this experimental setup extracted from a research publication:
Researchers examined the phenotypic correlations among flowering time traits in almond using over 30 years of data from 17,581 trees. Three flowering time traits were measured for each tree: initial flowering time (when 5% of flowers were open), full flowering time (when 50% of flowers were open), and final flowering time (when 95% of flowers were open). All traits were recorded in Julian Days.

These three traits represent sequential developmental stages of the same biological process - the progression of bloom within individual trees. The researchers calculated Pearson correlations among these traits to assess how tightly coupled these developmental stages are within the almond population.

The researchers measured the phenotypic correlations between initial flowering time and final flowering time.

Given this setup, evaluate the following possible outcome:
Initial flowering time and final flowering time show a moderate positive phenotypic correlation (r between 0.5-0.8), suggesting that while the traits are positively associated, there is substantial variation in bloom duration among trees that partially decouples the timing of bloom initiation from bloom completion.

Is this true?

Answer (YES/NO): NO